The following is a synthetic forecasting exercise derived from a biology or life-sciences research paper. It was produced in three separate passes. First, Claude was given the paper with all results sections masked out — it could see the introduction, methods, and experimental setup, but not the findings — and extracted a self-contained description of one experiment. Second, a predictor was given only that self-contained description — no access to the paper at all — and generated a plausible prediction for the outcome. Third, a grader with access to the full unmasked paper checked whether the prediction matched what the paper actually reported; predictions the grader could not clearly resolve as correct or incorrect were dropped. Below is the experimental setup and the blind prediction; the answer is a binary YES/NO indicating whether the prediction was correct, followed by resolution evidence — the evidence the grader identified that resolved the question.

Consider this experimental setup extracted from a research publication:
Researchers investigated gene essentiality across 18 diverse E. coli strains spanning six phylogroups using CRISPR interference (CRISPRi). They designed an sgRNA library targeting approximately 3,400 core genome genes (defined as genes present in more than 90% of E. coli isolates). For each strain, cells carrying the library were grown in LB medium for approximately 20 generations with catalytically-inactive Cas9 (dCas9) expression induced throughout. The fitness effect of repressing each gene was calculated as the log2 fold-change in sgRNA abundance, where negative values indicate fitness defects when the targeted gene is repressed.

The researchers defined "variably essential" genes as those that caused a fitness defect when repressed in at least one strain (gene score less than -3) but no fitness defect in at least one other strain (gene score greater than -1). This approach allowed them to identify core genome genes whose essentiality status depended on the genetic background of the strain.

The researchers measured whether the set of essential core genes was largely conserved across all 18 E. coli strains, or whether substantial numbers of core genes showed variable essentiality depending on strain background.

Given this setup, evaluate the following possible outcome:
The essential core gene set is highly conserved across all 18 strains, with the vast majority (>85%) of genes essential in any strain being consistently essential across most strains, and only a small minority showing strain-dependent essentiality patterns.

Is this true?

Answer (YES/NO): NO